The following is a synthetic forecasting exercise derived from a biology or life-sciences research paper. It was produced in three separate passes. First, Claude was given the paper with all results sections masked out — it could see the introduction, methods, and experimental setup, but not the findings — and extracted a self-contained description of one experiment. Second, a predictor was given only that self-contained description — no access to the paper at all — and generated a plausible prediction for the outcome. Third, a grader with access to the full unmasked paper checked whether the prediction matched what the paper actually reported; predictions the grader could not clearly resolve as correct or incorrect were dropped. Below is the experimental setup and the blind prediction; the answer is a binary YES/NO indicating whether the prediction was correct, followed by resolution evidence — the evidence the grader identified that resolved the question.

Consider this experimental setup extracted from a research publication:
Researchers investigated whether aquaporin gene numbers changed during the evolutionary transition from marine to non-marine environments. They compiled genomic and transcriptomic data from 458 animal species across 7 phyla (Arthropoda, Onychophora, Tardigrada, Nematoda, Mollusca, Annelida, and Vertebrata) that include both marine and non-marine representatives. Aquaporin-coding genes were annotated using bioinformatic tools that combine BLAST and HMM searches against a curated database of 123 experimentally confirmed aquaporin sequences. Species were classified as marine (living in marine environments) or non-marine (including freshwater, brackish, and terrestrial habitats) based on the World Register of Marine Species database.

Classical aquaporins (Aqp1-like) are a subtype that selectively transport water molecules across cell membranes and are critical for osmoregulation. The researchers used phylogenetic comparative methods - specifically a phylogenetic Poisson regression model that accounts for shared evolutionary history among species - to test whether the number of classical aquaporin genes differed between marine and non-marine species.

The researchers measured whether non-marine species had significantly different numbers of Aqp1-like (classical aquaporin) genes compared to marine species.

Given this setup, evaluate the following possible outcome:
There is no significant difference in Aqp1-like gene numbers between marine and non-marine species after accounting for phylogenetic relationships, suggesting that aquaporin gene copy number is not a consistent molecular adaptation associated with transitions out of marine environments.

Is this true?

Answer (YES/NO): NO